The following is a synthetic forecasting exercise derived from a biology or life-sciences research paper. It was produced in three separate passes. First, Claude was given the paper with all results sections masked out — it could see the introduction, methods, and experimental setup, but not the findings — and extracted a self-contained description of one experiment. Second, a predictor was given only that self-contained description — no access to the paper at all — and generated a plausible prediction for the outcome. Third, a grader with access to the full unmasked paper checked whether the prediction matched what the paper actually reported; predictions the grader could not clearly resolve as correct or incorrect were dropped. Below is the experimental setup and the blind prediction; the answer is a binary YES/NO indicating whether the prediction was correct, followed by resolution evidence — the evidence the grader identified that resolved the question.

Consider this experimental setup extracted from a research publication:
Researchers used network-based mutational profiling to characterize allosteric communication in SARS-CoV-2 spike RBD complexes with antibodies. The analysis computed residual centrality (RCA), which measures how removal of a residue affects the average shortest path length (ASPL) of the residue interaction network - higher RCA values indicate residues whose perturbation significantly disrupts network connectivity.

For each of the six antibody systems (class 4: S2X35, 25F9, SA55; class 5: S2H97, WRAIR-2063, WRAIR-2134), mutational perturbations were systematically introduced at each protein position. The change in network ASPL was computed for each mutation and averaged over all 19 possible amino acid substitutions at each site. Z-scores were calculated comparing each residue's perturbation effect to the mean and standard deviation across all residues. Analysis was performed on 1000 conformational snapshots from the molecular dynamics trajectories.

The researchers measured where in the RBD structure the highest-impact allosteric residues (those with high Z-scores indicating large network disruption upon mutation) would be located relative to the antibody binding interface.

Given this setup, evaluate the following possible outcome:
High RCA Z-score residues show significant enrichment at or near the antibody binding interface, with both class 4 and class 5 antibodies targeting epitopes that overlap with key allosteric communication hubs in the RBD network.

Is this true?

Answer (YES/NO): YES